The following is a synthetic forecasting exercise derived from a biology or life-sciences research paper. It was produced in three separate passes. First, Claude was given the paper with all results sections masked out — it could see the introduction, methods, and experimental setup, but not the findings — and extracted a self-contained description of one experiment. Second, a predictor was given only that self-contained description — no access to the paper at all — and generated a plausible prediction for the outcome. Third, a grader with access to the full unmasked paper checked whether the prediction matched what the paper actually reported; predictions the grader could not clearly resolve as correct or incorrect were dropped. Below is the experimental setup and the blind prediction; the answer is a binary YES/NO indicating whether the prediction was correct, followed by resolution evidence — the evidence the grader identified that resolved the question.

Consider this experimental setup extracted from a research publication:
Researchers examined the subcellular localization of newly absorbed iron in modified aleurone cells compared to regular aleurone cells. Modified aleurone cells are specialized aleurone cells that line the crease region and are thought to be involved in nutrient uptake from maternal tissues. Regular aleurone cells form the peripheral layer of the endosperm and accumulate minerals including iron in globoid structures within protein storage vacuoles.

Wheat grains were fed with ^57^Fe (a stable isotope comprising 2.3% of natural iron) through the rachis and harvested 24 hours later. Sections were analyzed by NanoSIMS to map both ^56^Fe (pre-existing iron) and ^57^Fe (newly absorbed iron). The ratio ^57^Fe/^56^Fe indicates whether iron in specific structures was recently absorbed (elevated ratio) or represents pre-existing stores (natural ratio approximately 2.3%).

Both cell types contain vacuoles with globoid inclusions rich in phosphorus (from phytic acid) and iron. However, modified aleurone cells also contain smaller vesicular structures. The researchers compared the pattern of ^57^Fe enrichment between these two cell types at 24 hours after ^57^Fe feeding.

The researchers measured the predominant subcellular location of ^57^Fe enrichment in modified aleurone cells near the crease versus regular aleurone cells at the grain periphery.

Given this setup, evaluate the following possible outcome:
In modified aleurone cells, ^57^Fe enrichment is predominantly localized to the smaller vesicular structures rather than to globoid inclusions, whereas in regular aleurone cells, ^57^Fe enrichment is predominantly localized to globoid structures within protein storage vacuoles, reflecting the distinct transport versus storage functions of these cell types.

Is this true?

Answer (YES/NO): NO